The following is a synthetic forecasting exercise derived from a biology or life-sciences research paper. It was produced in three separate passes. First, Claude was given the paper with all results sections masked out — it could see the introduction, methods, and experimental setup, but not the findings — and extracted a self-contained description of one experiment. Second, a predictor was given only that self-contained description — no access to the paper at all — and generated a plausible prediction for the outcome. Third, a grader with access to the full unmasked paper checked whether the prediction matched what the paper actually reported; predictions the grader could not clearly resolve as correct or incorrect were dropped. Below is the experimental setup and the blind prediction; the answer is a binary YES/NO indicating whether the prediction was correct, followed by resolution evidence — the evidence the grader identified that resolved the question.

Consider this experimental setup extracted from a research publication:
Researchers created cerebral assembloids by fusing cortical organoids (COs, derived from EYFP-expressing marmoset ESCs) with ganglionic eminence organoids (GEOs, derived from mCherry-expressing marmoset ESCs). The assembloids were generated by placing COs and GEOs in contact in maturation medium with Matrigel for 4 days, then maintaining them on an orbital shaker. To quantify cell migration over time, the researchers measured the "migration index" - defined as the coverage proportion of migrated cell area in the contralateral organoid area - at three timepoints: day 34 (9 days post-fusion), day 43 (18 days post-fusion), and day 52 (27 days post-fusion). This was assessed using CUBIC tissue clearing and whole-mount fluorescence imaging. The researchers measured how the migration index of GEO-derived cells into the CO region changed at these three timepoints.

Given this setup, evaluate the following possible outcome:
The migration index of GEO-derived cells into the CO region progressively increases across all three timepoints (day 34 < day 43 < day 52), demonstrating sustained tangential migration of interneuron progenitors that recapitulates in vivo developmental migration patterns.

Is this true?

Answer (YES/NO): YES